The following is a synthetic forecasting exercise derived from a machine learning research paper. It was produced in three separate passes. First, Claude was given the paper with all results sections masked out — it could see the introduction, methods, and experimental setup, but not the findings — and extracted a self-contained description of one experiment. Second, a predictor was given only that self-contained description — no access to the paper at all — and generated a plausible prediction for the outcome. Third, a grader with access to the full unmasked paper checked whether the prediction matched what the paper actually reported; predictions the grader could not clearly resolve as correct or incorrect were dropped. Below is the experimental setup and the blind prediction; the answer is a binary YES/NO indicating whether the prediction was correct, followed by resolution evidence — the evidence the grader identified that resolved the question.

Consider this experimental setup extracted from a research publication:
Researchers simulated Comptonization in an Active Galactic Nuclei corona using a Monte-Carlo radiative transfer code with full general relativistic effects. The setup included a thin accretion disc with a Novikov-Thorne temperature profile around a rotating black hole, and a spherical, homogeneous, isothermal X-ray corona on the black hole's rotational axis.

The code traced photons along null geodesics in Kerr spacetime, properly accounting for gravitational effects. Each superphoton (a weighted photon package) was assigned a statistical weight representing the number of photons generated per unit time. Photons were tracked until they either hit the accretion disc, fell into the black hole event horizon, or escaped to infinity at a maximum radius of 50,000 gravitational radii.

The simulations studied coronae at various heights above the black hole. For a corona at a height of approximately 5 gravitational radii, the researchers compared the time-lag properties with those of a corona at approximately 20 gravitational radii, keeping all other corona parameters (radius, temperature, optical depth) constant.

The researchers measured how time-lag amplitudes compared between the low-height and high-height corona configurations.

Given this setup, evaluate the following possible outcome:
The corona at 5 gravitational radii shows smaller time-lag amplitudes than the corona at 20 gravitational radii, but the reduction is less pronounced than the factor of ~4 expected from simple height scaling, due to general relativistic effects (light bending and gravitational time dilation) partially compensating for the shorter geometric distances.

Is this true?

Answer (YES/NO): NO